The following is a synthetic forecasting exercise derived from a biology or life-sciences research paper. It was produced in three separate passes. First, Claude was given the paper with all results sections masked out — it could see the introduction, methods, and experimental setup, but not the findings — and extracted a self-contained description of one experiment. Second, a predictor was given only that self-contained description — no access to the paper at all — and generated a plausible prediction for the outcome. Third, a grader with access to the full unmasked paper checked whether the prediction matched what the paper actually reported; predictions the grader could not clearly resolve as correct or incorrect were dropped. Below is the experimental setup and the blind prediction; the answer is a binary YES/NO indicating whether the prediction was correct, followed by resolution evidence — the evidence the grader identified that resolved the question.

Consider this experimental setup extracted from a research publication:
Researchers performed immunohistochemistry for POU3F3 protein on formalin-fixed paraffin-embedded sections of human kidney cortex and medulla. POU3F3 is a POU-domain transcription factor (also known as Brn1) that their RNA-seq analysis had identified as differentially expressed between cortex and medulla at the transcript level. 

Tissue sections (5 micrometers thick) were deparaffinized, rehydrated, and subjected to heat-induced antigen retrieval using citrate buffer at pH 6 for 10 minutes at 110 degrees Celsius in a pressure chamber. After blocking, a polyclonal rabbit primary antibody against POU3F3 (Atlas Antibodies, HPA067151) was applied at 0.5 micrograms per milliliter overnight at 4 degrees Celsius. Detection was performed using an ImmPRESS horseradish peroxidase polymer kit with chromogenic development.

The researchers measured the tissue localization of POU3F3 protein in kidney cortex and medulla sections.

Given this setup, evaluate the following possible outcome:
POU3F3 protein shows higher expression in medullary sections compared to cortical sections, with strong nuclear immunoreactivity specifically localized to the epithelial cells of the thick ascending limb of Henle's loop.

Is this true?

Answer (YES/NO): NO